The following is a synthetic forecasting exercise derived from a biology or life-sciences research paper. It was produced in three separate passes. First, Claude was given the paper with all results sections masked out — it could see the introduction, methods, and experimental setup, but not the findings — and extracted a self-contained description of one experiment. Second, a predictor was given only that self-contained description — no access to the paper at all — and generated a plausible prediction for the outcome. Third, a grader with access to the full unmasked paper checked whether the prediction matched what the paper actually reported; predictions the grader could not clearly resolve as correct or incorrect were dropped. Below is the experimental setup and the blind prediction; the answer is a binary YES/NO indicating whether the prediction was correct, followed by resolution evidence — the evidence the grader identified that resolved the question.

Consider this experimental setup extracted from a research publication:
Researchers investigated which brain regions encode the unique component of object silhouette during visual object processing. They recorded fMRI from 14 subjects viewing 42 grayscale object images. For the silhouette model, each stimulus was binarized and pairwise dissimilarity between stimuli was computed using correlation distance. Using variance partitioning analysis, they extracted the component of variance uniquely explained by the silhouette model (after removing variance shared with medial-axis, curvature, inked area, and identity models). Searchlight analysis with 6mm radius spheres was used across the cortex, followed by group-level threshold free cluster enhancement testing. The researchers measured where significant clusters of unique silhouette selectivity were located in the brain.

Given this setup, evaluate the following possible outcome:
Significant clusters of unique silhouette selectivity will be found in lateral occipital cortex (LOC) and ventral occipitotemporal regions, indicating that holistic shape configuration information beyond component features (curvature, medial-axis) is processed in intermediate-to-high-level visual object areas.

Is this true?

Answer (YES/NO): NO